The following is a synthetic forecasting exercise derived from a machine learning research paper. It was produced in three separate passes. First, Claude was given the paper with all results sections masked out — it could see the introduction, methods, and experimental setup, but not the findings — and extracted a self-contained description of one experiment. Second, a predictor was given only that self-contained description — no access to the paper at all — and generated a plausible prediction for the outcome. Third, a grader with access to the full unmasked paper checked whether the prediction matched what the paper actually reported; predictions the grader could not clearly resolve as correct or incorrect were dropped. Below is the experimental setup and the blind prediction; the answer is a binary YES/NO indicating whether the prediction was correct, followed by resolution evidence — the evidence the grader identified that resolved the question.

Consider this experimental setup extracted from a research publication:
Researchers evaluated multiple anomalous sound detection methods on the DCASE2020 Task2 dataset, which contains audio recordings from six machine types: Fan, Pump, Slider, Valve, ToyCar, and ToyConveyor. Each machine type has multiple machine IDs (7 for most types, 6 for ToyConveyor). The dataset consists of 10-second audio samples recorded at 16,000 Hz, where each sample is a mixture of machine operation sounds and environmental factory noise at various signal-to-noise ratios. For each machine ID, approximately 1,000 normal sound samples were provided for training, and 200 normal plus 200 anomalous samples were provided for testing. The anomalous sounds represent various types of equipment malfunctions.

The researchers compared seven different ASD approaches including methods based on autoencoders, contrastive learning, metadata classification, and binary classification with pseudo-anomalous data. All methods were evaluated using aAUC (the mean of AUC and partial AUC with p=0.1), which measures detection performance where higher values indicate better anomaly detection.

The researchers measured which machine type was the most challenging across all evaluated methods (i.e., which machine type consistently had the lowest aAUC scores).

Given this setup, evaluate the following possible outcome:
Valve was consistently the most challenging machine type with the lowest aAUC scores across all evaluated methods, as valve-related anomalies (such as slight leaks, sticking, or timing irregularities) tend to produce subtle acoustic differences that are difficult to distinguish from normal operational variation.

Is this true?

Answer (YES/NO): NO